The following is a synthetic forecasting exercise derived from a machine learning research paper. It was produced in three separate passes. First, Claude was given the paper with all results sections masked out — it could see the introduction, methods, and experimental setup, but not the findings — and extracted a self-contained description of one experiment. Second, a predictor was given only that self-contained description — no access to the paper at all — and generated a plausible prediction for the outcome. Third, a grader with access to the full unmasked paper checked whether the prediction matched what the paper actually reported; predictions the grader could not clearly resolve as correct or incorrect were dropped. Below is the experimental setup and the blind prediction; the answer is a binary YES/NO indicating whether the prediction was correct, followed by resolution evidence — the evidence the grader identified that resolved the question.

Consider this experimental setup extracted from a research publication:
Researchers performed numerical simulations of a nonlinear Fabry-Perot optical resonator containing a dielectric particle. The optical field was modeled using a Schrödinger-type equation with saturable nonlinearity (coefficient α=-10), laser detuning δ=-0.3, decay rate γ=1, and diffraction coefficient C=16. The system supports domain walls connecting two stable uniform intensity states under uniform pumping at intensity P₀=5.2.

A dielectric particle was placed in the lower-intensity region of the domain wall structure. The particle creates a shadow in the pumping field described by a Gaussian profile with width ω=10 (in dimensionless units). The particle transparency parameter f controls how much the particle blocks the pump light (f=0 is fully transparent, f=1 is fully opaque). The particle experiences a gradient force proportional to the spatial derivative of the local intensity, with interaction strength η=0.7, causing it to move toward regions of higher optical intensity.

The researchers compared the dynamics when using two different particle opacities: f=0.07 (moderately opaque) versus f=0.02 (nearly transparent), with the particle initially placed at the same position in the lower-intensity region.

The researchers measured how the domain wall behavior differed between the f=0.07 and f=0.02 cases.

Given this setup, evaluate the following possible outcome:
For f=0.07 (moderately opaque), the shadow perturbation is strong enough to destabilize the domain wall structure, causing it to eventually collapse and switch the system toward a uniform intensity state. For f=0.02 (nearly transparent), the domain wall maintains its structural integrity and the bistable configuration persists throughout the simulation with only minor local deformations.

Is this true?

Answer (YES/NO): NO